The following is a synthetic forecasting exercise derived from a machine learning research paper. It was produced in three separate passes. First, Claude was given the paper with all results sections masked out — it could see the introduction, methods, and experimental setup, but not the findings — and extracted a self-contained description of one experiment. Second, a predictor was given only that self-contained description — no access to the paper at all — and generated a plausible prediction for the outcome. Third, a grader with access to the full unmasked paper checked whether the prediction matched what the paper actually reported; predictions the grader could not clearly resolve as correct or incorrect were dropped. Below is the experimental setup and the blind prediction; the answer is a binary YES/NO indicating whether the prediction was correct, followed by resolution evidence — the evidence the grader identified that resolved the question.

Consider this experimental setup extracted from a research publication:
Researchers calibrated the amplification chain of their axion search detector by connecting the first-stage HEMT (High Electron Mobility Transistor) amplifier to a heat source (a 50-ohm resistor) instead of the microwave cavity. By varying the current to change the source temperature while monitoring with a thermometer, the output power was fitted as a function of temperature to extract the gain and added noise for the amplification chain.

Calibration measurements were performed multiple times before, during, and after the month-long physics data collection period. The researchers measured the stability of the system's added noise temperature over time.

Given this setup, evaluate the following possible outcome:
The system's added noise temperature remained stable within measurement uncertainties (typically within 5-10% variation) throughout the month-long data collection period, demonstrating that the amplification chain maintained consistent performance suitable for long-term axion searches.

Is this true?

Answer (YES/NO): YES